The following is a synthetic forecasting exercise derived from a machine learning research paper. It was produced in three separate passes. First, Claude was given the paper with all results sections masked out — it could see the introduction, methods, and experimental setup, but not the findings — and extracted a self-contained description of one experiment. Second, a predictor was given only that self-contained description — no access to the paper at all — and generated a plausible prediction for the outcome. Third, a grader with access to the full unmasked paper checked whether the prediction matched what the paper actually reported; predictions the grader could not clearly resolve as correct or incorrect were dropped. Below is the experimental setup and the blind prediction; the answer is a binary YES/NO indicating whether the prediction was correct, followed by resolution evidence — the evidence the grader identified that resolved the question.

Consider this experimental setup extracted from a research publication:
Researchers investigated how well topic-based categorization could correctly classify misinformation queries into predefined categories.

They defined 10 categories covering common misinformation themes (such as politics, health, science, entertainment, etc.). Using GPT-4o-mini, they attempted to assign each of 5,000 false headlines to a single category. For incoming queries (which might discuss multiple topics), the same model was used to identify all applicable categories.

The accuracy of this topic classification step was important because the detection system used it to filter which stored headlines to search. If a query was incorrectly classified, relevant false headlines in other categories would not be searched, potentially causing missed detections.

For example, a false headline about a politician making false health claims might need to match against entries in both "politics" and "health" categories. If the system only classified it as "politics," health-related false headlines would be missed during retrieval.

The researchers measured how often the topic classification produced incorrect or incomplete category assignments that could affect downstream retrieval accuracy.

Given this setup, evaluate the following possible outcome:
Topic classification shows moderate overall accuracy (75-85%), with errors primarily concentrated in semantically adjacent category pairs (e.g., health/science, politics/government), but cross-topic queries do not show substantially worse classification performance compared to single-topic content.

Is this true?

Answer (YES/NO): NO